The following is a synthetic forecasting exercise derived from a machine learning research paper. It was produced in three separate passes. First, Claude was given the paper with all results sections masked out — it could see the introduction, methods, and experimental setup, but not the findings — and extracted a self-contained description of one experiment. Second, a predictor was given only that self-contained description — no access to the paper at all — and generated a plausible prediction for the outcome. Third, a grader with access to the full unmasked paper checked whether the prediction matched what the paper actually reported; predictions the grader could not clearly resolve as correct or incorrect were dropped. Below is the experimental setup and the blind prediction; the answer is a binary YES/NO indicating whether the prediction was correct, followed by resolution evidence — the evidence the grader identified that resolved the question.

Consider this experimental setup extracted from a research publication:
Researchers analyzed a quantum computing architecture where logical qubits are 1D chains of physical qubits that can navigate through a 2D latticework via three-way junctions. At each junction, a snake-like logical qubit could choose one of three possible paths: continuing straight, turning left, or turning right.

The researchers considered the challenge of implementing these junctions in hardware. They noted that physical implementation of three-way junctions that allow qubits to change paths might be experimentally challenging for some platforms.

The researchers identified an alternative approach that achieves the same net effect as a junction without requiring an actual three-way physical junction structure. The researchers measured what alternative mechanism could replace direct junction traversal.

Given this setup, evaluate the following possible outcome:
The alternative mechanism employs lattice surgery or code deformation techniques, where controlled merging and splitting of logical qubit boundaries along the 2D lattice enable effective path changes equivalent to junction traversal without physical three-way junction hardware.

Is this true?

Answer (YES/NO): NO